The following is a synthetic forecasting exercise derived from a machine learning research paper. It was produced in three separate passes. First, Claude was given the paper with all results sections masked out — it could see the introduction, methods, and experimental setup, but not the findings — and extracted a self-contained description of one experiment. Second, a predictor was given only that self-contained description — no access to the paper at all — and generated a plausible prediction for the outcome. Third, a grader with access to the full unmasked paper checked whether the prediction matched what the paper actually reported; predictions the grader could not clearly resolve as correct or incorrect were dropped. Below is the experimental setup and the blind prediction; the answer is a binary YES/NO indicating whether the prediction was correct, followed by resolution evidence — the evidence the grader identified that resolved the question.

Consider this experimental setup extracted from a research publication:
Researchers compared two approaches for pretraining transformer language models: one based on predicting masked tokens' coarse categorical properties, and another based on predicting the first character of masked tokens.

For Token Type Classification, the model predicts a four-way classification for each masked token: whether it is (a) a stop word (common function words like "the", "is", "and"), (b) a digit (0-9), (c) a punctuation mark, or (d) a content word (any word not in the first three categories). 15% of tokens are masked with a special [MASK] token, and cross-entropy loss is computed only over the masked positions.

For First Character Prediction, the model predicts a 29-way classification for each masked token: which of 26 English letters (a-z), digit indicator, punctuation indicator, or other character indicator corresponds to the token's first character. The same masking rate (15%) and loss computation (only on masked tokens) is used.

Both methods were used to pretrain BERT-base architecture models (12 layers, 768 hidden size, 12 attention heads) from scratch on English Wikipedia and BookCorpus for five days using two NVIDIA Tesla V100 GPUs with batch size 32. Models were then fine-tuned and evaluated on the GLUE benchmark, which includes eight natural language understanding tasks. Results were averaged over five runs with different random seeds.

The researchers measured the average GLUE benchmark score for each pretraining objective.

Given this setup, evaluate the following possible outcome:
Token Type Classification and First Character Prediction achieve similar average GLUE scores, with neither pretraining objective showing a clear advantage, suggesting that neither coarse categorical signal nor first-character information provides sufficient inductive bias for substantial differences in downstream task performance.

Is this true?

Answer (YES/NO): NO